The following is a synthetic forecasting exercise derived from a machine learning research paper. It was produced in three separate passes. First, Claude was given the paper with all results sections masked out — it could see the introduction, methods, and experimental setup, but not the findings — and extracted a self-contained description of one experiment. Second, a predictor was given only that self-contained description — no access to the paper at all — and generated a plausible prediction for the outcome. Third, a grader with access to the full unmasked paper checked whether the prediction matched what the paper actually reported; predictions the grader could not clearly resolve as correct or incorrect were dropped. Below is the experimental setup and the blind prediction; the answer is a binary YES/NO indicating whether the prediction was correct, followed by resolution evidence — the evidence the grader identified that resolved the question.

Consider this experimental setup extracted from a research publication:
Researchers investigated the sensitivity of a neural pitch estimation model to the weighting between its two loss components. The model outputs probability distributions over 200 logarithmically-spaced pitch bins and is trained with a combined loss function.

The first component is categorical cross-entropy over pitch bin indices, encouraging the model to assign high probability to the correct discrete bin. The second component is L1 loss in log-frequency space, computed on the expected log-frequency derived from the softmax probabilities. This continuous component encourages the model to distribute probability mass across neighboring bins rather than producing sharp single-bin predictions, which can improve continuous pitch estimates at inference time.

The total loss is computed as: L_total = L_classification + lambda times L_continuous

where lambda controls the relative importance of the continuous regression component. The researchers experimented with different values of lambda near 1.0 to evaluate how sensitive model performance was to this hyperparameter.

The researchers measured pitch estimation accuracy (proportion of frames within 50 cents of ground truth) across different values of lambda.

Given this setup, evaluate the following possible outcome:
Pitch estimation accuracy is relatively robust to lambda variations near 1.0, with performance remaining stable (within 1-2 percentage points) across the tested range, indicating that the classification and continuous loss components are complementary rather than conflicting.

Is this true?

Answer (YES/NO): YES